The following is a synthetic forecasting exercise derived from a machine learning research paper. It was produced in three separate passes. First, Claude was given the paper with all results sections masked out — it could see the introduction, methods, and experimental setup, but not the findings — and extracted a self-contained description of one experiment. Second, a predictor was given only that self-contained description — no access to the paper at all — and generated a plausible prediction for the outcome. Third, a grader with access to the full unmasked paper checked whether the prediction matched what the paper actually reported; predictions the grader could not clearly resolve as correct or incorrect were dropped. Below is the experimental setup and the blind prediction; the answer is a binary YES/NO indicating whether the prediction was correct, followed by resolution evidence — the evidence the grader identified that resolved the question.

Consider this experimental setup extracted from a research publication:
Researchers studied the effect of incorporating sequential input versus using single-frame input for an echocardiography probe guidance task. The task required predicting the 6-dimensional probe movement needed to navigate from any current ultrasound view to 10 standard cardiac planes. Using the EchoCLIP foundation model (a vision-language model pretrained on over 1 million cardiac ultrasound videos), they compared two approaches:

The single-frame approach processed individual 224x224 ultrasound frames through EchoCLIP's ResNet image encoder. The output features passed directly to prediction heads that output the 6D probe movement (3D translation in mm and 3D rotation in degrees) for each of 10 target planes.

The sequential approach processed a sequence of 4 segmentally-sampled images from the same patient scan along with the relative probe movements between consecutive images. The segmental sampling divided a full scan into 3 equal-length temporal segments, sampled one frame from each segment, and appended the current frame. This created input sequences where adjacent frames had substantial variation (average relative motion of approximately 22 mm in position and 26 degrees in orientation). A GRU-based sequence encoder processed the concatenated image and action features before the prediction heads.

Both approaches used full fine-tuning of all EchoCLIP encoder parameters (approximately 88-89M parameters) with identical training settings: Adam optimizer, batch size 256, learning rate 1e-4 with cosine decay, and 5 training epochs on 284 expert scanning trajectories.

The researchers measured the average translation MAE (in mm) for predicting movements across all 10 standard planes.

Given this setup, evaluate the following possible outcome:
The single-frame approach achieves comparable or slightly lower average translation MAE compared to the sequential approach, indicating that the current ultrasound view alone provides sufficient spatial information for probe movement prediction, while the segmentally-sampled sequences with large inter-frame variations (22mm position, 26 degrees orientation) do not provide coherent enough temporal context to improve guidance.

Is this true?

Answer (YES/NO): NO